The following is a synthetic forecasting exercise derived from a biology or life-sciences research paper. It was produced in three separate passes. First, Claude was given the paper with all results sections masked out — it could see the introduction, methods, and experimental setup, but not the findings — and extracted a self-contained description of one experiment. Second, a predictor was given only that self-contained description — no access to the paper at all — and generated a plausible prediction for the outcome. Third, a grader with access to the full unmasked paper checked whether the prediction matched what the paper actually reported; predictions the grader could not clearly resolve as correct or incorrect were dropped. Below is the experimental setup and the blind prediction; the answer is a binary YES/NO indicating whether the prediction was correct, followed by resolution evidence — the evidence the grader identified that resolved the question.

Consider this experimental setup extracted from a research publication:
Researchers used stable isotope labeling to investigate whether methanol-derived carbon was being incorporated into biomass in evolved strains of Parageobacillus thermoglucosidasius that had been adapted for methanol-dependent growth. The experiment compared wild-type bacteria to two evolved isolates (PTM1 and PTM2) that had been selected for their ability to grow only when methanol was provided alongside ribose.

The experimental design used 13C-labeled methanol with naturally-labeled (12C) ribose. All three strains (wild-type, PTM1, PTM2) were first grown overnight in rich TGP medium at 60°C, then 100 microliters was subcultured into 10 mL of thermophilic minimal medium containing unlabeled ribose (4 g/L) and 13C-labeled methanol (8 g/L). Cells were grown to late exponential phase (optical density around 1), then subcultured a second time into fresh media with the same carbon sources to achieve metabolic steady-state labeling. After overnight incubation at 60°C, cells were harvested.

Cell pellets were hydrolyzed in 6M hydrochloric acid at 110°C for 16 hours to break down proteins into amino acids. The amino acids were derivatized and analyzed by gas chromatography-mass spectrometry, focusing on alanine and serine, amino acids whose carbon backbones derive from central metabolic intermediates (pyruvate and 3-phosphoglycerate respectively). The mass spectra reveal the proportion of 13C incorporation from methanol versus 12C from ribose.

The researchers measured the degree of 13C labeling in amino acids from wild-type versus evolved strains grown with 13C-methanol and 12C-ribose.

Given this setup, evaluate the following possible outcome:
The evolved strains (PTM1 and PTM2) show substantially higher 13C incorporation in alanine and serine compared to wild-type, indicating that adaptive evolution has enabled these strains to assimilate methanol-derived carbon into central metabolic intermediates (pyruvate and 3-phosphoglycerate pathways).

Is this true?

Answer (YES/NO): YES